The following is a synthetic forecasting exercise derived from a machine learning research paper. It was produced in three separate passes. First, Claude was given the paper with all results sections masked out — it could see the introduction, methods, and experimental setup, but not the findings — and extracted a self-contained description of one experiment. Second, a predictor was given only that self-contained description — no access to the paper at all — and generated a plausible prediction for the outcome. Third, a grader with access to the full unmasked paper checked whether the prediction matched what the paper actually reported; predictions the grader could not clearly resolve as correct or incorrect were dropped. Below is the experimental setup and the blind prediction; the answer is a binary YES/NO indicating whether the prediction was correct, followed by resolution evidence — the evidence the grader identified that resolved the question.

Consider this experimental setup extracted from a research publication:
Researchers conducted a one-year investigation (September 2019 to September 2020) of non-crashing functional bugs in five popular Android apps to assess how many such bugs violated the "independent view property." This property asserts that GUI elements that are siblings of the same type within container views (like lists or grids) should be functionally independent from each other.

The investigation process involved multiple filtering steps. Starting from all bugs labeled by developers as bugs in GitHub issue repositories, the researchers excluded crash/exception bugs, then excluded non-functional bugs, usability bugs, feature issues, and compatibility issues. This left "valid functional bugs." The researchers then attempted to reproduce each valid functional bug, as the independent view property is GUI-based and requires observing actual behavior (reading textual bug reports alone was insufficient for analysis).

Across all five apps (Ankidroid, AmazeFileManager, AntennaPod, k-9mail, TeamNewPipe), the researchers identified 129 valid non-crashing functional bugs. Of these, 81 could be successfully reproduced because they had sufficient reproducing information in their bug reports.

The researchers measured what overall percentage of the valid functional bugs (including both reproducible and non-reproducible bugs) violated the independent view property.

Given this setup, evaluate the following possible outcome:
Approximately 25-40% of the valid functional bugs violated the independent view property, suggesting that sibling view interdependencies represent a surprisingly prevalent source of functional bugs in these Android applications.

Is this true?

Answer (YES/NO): YES